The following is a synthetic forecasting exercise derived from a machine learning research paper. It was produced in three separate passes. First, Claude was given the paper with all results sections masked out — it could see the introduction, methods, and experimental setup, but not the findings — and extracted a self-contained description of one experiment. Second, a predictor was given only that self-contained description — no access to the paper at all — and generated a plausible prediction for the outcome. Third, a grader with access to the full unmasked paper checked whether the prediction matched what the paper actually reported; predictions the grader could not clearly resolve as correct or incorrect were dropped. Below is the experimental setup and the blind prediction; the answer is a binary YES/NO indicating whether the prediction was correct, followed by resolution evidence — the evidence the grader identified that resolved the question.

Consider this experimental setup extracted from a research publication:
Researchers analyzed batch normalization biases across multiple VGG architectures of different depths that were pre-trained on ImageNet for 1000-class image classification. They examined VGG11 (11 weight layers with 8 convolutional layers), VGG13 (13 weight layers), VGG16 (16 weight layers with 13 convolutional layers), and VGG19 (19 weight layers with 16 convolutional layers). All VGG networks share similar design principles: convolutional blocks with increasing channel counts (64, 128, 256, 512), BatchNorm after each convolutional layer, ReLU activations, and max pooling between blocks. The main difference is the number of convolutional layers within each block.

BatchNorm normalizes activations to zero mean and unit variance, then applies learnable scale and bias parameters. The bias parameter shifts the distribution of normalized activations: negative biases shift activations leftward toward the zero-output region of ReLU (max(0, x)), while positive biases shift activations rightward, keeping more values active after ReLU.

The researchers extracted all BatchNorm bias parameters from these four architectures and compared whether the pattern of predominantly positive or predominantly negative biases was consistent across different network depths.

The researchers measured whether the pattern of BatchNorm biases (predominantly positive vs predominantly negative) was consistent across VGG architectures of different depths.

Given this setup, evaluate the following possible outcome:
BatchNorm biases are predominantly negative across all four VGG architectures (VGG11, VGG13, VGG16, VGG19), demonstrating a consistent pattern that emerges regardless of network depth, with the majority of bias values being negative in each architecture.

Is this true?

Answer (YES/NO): YES